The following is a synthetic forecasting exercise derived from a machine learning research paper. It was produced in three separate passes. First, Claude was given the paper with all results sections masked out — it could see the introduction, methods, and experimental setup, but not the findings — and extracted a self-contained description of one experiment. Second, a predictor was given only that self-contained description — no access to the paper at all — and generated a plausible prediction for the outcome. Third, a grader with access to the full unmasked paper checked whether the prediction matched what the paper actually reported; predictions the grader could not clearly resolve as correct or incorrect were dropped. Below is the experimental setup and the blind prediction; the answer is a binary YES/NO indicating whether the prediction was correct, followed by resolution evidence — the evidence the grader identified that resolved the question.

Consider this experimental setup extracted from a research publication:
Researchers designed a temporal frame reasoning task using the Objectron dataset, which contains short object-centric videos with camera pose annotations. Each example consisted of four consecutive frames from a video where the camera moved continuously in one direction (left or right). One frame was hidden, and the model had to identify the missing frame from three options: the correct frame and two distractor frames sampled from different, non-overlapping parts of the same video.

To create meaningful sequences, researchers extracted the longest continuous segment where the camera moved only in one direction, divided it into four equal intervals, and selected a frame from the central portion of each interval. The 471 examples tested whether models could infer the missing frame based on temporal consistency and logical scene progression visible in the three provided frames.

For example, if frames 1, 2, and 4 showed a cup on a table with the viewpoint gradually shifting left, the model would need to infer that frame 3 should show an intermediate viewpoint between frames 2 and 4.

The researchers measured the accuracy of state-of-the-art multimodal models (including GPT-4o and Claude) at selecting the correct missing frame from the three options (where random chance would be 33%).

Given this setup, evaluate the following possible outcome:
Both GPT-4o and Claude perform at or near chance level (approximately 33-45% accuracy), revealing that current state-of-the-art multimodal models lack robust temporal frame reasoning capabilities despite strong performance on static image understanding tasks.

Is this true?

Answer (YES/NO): YES